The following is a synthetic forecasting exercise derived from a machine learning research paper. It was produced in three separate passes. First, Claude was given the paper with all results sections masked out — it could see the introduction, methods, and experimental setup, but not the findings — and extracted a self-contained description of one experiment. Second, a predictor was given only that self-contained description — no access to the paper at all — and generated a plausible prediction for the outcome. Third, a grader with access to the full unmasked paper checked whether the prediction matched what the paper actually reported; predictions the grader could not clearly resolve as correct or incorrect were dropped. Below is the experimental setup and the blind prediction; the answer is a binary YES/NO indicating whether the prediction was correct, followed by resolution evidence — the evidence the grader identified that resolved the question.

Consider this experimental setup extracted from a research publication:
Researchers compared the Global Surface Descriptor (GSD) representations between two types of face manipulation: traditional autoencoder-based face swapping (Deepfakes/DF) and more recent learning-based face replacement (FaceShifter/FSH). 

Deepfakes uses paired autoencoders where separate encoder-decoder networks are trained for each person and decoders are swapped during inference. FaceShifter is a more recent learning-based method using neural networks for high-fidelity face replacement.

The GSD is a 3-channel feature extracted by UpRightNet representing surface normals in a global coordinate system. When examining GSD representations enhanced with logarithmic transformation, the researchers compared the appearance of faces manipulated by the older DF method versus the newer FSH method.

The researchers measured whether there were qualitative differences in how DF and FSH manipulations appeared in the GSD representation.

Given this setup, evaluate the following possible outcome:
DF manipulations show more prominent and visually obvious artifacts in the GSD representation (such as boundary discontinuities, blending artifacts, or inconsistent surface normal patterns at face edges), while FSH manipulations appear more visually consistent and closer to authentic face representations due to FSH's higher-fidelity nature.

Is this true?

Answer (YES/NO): NO